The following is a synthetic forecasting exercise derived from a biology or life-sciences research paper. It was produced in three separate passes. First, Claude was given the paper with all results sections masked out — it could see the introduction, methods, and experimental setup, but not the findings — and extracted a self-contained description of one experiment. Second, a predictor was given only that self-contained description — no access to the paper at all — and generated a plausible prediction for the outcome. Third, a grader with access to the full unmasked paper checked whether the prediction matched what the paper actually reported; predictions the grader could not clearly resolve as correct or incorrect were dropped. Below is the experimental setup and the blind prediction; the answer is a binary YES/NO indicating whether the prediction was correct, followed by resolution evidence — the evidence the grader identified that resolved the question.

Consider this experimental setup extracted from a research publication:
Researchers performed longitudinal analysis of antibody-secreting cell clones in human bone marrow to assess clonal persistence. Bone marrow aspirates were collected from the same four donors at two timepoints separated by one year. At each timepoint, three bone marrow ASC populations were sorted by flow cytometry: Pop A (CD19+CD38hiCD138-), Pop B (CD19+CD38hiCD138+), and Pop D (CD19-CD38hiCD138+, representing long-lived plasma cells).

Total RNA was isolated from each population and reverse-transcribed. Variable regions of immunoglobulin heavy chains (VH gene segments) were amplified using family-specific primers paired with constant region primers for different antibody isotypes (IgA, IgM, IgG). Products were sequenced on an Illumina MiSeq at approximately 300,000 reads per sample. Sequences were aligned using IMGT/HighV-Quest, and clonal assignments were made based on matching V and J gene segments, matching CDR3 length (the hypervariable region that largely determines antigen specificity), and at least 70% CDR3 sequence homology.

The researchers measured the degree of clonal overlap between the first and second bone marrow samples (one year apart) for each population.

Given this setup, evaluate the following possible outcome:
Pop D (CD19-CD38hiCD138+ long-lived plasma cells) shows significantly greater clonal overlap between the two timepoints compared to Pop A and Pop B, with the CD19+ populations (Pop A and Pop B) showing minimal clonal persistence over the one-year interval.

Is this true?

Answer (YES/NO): NO